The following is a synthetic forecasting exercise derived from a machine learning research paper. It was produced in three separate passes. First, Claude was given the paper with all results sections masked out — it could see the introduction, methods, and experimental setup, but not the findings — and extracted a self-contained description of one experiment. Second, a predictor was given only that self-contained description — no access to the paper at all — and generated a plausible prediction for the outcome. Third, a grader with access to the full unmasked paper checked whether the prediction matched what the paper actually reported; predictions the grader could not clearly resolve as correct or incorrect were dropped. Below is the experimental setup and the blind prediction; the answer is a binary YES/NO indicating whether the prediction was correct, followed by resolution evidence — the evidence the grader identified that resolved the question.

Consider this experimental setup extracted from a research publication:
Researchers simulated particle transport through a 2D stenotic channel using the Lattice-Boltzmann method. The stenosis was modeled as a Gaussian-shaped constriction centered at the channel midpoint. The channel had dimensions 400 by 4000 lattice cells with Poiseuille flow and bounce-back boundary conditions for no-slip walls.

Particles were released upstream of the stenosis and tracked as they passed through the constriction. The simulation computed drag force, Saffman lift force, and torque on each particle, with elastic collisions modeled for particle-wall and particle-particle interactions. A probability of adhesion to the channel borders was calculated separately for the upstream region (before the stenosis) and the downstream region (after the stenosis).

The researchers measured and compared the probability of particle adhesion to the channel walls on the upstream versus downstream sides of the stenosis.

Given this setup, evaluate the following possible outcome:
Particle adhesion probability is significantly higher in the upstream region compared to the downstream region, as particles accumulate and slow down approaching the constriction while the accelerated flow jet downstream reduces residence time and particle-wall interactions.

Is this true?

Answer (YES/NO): NO